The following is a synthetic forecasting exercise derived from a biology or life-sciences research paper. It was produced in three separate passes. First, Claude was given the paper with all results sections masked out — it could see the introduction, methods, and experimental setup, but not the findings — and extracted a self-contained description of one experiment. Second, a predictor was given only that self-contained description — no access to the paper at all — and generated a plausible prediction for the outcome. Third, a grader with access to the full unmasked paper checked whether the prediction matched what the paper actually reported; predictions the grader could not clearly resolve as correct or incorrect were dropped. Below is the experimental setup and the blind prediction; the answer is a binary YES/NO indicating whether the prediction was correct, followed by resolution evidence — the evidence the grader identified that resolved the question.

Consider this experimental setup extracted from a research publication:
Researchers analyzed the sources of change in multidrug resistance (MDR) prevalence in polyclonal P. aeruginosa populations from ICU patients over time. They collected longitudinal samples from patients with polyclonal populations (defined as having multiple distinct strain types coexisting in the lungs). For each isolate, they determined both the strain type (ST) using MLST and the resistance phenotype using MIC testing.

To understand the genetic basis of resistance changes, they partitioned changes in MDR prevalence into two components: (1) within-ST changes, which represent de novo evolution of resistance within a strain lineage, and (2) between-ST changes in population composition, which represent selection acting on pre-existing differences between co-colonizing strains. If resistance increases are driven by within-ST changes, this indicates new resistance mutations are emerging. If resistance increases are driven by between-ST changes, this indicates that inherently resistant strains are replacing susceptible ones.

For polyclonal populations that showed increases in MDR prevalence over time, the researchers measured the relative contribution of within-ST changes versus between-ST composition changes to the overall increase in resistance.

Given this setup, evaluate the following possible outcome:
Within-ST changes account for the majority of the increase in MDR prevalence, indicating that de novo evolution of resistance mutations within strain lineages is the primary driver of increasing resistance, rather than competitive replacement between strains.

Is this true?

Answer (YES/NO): NO